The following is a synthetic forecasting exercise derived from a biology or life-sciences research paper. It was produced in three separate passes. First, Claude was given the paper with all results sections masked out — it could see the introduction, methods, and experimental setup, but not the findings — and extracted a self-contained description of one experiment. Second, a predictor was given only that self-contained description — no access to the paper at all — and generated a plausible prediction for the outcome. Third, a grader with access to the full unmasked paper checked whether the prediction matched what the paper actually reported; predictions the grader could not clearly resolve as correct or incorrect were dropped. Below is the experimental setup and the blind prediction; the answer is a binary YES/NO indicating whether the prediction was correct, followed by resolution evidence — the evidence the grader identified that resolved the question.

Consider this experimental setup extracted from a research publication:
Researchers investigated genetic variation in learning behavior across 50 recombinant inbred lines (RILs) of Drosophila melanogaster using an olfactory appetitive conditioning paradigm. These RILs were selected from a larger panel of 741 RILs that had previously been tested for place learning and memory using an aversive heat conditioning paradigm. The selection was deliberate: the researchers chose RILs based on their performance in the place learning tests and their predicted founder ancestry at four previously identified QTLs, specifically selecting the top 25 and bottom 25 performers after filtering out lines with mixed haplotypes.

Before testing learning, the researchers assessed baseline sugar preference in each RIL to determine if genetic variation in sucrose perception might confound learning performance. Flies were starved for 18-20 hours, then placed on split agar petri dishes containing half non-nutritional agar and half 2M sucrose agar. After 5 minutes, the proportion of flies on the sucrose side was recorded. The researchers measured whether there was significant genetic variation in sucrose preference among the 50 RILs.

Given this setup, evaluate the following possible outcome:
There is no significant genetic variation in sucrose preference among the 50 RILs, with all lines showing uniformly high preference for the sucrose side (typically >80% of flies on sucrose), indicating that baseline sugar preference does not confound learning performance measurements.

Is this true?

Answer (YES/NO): NO